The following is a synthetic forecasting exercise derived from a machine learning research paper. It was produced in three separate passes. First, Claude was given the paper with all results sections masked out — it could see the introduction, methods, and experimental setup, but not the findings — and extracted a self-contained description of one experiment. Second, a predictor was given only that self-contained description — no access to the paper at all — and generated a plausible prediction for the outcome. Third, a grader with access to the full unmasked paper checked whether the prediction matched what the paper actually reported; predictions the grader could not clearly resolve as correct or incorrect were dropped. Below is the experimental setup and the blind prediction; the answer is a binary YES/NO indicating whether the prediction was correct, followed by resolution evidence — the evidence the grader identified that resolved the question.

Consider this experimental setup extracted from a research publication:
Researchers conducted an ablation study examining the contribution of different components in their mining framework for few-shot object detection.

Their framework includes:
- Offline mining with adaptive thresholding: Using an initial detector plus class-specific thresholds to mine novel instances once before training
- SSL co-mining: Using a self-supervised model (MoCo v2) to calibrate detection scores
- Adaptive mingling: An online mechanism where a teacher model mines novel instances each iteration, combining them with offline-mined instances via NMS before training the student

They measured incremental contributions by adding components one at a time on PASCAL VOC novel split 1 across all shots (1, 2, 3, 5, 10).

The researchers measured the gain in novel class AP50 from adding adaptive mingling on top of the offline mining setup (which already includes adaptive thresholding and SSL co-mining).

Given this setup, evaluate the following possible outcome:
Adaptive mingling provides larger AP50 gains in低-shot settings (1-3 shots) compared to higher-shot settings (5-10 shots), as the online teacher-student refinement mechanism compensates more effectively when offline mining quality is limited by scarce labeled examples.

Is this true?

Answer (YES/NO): NO